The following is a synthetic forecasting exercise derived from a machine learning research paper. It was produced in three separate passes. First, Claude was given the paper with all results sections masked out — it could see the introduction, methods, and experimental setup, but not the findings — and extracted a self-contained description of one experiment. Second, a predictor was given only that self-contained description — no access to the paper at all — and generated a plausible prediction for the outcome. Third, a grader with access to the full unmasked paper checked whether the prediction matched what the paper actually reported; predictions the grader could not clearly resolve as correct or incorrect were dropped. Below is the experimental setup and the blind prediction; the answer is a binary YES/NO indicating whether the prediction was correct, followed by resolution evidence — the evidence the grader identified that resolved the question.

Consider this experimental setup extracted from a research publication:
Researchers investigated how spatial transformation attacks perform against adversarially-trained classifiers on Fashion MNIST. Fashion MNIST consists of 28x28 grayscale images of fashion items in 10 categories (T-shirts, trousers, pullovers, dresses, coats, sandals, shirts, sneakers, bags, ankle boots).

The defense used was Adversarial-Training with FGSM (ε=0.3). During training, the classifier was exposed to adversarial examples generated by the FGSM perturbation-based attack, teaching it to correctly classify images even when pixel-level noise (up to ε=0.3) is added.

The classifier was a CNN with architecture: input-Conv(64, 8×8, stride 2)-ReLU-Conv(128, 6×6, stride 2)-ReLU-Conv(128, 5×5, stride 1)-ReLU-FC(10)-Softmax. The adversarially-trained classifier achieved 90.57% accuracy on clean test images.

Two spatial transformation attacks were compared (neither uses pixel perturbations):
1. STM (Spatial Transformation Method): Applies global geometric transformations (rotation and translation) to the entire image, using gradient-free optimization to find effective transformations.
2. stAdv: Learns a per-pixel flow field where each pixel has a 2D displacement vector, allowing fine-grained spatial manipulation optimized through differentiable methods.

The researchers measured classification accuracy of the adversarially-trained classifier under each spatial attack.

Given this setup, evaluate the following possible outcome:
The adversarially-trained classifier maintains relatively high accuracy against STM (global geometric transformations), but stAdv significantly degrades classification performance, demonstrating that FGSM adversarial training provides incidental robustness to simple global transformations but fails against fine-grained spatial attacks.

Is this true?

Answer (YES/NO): NO